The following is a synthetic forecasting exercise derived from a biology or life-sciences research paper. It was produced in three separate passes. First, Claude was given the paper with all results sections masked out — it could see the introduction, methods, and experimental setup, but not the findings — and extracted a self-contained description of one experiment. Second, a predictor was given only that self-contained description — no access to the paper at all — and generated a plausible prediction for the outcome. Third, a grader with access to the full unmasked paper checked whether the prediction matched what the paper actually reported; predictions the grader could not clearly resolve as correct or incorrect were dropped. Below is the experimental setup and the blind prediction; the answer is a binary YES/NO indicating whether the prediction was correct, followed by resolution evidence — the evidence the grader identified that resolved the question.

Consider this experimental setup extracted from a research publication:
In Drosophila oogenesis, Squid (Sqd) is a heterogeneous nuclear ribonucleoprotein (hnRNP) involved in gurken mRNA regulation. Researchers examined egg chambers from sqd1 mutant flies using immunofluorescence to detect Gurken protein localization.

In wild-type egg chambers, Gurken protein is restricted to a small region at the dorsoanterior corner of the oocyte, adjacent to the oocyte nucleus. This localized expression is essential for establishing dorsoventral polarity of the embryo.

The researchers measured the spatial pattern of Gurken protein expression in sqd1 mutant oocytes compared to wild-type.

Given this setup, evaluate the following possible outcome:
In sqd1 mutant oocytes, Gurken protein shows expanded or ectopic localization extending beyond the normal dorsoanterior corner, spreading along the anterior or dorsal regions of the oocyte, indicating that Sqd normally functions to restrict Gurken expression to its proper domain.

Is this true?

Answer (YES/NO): YES